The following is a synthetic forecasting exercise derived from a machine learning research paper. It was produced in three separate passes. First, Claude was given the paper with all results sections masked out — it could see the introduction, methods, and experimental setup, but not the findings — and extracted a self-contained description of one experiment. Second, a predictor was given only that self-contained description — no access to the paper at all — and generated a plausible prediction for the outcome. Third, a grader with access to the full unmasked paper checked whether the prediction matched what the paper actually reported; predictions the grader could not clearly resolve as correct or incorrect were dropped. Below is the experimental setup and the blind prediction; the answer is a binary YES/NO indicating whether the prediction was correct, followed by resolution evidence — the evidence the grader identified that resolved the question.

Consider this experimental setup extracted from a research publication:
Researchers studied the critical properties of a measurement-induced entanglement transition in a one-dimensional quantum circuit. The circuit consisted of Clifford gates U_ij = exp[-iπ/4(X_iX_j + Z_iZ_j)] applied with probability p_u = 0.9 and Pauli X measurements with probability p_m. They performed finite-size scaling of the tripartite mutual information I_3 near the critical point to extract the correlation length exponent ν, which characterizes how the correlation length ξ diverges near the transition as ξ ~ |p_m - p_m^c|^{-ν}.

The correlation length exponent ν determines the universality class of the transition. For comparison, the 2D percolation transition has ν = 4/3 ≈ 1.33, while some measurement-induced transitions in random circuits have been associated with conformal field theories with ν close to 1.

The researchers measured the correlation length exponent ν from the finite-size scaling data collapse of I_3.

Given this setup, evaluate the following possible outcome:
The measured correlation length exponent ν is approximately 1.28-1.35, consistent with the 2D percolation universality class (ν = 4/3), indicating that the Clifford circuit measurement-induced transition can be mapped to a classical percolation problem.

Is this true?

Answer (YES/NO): NO